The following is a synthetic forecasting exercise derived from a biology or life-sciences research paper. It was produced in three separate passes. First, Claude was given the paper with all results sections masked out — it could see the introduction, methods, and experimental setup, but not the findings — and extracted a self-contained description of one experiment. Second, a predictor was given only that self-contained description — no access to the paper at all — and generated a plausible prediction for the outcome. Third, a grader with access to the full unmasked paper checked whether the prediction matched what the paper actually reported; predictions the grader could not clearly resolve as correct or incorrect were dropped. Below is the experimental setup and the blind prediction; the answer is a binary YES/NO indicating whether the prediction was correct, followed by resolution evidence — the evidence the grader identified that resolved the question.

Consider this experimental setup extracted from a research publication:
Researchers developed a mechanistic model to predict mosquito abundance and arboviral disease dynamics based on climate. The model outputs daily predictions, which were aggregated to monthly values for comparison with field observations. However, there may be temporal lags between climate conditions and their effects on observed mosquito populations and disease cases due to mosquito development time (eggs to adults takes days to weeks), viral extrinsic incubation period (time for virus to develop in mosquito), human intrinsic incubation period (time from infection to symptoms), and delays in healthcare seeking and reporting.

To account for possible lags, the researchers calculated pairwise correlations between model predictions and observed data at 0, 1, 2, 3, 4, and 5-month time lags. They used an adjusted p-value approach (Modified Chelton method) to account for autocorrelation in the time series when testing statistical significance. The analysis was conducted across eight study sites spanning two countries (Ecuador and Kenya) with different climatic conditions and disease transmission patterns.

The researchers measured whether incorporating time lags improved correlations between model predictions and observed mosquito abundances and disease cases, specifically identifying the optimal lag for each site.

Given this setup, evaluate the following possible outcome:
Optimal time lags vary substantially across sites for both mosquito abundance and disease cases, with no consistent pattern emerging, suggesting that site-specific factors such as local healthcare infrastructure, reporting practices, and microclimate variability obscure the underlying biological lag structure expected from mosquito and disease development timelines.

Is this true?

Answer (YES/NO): NO